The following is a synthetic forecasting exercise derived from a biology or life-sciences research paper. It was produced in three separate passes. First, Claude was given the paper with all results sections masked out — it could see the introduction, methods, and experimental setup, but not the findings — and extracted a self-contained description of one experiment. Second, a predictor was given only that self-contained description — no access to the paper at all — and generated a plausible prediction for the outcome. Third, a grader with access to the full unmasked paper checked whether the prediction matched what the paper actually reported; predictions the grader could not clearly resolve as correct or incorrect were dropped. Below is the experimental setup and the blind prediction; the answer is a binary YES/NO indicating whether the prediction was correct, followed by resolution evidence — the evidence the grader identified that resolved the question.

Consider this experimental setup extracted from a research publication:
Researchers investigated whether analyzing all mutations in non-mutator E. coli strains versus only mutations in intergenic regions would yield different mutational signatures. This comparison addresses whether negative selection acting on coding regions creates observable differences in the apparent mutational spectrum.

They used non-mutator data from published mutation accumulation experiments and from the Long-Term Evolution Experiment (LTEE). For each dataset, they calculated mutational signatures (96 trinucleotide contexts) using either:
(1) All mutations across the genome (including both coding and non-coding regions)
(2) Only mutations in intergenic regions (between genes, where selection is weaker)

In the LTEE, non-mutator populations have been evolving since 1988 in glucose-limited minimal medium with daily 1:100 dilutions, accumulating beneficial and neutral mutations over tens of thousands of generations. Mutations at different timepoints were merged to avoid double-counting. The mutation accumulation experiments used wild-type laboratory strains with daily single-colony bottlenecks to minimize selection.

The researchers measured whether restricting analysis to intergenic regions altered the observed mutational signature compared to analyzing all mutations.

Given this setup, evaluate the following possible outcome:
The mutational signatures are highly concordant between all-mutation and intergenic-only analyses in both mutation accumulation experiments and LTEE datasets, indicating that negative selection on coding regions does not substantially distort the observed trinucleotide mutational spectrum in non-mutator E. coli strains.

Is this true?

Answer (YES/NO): NO